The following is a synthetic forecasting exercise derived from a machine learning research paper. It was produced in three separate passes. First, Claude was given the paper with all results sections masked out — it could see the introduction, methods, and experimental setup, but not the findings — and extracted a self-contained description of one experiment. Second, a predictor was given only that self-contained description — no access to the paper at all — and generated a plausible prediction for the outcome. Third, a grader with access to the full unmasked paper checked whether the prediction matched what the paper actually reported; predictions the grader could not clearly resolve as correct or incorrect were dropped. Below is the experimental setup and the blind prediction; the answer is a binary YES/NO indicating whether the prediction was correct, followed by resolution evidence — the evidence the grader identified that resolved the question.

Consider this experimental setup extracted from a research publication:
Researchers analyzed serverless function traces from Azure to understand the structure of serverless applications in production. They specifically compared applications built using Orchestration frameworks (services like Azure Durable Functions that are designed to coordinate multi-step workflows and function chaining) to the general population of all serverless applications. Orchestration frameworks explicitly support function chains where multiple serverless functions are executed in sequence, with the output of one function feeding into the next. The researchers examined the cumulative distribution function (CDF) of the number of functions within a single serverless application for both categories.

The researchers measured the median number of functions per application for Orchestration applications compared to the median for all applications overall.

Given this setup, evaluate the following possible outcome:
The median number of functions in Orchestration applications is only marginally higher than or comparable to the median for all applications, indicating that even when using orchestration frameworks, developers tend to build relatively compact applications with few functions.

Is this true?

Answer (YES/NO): NO